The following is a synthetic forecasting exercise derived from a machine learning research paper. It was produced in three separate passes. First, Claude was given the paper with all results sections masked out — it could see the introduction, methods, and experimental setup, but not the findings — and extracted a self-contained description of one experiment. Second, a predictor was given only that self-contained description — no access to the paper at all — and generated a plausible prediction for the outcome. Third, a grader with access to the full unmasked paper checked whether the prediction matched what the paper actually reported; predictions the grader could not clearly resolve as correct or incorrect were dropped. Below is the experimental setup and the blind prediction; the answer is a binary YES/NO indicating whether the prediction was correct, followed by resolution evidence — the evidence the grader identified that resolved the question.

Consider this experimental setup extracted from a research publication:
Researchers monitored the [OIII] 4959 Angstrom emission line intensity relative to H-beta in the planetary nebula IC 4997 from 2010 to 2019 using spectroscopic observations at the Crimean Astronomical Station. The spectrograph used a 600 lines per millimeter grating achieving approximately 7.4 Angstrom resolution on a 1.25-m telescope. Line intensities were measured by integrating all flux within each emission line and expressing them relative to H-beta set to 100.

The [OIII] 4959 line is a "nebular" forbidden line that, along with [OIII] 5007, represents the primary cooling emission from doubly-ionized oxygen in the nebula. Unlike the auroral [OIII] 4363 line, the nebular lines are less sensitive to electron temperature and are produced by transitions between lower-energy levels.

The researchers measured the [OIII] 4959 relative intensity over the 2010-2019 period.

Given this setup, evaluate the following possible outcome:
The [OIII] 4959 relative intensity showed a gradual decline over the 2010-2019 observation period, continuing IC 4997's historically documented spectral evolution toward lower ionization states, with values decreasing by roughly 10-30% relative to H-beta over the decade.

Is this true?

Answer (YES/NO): NO